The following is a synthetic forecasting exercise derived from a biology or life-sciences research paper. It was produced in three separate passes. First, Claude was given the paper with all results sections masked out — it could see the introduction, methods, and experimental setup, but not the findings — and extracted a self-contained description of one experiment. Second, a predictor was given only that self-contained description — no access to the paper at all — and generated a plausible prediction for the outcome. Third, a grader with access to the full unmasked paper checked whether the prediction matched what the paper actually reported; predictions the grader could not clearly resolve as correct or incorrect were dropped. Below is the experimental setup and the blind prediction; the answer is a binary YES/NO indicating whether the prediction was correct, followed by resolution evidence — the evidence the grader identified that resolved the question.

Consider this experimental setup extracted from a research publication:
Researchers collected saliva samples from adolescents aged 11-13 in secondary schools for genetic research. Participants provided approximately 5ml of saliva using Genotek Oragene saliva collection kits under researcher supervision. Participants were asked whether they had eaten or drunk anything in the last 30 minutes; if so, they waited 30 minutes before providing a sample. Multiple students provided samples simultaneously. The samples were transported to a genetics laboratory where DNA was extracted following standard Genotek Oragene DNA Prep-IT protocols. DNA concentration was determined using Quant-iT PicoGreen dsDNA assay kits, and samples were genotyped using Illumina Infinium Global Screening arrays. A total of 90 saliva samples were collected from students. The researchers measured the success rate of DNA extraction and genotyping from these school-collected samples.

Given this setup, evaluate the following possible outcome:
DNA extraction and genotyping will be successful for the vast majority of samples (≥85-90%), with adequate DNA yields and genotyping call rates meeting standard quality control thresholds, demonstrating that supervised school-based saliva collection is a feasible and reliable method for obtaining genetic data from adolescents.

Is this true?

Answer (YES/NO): YES